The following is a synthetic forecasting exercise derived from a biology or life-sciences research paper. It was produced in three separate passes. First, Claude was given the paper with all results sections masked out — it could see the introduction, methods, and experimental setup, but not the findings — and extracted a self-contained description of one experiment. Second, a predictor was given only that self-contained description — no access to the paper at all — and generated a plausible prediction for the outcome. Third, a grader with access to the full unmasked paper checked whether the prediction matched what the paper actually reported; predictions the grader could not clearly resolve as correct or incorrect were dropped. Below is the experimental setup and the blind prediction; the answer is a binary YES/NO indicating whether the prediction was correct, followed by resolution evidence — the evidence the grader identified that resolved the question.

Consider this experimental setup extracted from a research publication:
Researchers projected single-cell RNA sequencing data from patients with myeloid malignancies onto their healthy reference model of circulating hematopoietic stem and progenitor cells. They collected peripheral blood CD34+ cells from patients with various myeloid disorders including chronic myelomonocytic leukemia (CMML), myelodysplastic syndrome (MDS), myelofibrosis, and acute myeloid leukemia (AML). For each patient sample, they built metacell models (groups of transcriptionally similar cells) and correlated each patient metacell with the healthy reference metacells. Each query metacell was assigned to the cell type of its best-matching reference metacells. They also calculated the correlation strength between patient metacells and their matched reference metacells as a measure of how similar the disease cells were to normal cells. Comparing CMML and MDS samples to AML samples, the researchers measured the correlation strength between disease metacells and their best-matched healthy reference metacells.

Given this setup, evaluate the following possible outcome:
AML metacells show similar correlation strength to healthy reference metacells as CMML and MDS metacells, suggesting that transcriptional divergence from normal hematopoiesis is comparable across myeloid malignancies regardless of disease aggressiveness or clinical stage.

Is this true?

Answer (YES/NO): NO